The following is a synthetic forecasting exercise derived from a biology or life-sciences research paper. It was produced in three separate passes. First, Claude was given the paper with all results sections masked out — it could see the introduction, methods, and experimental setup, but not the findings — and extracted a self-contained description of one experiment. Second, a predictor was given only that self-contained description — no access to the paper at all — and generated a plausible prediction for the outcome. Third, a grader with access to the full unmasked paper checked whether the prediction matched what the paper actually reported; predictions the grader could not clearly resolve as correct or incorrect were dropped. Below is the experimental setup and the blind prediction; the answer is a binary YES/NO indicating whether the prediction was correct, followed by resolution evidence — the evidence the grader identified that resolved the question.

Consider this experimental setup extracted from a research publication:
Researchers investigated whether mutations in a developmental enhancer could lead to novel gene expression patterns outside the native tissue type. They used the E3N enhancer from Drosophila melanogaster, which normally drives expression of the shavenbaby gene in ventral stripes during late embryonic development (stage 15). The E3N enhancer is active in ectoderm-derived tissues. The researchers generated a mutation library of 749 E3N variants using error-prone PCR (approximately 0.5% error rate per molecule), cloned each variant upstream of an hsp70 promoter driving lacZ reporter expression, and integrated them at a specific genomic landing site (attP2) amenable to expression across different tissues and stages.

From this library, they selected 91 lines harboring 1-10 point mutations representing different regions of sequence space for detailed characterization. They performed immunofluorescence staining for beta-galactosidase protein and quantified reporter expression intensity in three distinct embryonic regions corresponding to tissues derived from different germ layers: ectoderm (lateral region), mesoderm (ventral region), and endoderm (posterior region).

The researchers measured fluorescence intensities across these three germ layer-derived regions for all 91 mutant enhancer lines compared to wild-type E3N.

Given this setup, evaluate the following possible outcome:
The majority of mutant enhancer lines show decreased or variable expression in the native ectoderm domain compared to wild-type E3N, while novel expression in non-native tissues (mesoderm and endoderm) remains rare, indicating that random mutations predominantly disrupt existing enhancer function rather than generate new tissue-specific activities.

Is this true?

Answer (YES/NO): YES